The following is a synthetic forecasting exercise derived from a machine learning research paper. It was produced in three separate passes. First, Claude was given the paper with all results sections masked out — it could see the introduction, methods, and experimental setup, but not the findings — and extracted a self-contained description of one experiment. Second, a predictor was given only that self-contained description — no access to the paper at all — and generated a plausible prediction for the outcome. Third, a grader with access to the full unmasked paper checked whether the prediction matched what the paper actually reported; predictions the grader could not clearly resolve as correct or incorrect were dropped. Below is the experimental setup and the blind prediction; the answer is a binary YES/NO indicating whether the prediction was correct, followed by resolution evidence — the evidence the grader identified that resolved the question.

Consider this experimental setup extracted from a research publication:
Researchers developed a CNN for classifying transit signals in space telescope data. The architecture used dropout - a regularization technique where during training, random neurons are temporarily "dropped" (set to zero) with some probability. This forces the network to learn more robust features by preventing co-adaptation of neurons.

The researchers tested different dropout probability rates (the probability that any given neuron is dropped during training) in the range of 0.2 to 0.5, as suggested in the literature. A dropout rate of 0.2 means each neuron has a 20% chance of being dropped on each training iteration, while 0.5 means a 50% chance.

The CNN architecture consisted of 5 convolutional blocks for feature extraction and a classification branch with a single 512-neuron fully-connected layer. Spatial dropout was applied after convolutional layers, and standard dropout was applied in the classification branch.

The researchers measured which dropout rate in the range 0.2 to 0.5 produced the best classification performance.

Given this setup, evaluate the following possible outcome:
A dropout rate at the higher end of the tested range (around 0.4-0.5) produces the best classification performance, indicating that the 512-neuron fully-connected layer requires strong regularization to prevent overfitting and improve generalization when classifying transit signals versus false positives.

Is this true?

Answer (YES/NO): NO